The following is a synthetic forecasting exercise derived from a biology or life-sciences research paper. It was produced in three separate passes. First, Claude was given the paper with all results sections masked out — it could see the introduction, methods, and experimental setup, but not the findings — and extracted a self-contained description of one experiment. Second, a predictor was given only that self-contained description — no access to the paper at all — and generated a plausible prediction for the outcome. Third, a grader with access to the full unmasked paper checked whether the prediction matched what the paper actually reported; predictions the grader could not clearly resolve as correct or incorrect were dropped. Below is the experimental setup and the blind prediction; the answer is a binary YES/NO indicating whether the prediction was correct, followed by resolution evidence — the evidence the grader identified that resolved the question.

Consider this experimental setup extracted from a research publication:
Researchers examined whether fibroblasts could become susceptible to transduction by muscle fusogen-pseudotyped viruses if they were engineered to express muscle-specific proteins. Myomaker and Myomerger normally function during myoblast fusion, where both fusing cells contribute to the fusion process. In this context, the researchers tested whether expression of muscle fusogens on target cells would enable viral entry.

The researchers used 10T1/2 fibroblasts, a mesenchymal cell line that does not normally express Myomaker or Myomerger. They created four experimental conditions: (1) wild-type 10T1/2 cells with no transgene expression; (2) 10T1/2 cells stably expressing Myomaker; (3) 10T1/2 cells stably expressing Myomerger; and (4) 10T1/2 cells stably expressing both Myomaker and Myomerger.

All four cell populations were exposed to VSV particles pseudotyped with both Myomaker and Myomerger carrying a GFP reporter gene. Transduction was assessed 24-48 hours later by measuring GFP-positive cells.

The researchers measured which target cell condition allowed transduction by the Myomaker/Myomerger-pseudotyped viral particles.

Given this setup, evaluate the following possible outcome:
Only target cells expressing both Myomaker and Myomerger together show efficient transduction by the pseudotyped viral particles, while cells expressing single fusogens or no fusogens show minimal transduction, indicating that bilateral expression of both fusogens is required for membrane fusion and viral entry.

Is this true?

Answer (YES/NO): NO